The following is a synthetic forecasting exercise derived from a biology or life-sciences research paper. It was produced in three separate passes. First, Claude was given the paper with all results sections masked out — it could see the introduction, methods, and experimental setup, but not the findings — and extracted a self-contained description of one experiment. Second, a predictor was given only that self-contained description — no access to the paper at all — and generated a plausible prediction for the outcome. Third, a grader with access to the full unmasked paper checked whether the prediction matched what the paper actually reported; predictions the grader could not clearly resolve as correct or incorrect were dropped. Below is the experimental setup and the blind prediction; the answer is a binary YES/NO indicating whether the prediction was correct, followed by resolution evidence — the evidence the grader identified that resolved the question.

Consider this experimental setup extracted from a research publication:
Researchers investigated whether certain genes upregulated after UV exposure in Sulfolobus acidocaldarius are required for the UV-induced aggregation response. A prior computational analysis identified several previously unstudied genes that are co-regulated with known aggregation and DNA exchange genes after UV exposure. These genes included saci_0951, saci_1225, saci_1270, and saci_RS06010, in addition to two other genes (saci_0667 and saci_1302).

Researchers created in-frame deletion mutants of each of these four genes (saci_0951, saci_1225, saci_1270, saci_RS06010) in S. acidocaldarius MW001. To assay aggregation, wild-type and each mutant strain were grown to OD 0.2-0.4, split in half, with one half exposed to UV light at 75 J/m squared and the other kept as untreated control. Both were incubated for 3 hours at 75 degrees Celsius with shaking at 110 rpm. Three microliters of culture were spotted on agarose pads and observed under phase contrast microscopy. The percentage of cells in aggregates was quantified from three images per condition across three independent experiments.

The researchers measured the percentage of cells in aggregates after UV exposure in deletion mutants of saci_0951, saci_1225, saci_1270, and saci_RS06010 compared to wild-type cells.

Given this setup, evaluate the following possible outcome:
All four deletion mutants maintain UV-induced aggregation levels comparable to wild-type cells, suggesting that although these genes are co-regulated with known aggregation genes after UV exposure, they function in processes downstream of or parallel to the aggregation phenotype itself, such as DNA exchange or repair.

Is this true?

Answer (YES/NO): NO